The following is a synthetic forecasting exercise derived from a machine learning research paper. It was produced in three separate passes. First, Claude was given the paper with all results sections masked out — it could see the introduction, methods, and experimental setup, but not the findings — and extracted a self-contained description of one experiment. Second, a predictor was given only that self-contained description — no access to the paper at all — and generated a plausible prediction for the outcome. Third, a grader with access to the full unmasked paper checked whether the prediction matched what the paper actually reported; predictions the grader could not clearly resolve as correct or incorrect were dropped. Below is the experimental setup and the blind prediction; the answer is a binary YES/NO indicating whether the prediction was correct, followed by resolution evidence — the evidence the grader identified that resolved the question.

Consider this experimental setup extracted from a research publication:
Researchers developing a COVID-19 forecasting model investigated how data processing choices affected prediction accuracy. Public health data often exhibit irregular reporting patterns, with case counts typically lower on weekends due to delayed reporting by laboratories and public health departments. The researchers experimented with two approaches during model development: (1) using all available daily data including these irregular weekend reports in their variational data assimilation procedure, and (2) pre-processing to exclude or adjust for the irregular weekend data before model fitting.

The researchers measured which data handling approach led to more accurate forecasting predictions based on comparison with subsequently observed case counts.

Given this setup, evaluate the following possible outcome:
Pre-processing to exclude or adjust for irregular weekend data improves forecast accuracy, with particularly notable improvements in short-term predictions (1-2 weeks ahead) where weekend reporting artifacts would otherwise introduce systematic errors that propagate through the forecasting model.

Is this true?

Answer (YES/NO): NO